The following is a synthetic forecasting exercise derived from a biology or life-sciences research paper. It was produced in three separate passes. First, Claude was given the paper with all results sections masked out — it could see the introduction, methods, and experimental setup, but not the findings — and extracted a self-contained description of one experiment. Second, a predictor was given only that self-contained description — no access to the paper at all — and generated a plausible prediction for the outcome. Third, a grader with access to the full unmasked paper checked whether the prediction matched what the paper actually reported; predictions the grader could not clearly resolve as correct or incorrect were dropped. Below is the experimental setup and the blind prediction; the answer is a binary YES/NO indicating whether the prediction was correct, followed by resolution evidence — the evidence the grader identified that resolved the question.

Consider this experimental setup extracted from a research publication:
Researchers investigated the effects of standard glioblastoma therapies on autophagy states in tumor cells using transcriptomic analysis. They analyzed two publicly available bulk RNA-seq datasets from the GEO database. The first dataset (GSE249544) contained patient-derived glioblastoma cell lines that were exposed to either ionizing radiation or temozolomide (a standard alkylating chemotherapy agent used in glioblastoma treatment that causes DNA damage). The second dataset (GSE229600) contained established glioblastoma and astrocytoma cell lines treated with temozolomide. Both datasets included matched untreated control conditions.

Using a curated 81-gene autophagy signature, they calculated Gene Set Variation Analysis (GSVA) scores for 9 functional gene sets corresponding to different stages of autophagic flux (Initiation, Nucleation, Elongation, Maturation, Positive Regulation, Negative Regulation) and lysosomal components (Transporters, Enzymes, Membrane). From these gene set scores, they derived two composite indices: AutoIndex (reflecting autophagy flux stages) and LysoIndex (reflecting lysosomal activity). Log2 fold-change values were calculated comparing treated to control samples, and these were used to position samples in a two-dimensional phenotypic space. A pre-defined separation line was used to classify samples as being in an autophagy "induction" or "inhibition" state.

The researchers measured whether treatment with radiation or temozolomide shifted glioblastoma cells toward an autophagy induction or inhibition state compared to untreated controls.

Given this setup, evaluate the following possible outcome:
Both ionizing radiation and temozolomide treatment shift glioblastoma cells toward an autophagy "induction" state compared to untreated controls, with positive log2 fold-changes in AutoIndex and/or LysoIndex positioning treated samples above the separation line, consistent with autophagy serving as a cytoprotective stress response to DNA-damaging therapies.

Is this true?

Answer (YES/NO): NO